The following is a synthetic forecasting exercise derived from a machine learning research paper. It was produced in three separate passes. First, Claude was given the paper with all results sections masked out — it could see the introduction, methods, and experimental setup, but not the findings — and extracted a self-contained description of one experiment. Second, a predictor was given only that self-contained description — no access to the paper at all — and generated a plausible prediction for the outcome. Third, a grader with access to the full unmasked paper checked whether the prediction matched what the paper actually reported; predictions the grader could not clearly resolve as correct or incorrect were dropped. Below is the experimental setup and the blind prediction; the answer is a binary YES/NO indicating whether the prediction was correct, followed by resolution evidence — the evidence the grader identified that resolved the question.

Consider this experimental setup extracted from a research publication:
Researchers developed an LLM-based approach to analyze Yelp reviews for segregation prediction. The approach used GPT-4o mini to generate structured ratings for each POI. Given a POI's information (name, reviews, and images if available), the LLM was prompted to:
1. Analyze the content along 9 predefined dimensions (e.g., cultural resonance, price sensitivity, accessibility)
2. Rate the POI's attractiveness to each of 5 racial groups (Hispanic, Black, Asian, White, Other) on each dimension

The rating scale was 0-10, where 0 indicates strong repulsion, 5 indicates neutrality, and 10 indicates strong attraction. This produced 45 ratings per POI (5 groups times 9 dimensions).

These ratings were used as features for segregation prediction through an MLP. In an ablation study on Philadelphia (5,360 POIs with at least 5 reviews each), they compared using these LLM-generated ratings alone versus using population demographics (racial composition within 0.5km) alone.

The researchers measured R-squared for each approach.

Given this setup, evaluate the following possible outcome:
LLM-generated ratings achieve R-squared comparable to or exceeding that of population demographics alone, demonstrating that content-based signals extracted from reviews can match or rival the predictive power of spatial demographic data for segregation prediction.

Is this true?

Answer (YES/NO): NO